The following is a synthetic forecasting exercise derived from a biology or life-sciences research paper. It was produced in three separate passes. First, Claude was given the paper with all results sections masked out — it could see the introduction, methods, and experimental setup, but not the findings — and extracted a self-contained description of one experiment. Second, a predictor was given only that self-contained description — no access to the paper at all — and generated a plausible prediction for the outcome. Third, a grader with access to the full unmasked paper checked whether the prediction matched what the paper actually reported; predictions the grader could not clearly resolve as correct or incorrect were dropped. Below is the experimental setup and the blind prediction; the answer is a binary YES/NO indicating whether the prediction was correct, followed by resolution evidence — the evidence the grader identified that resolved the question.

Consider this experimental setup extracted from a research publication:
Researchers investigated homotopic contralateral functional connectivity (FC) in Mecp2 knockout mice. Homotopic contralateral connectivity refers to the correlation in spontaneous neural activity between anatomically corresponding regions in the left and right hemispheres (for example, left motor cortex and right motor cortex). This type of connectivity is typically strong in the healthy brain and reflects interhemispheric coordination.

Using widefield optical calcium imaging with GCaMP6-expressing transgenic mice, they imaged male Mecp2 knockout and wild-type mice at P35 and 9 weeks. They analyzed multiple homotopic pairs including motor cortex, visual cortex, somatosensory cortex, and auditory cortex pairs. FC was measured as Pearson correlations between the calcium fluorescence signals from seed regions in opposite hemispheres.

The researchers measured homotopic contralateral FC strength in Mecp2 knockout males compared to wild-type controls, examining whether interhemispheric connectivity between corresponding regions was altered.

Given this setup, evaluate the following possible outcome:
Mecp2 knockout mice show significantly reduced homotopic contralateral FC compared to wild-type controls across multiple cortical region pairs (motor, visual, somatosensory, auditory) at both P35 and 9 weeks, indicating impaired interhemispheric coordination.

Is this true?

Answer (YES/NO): NO